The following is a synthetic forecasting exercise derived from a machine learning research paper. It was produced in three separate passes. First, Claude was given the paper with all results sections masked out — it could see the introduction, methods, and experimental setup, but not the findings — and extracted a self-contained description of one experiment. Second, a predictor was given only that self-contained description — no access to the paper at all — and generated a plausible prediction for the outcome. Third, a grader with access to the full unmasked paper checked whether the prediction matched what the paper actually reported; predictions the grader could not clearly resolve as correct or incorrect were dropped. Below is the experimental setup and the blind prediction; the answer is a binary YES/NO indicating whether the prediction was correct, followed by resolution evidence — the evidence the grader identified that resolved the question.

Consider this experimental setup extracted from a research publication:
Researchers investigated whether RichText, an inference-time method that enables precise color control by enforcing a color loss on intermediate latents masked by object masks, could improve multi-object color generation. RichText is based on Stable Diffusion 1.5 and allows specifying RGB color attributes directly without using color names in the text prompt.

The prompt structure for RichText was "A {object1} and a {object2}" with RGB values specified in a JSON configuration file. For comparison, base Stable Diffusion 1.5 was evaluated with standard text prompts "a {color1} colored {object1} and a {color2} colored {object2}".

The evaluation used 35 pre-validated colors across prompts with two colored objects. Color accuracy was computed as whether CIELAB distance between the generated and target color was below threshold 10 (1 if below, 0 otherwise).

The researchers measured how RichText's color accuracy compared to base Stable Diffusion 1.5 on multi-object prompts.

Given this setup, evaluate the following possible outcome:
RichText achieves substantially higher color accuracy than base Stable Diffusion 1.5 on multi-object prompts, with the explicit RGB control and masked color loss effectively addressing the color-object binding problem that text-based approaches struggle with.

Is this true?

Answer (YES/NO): NO